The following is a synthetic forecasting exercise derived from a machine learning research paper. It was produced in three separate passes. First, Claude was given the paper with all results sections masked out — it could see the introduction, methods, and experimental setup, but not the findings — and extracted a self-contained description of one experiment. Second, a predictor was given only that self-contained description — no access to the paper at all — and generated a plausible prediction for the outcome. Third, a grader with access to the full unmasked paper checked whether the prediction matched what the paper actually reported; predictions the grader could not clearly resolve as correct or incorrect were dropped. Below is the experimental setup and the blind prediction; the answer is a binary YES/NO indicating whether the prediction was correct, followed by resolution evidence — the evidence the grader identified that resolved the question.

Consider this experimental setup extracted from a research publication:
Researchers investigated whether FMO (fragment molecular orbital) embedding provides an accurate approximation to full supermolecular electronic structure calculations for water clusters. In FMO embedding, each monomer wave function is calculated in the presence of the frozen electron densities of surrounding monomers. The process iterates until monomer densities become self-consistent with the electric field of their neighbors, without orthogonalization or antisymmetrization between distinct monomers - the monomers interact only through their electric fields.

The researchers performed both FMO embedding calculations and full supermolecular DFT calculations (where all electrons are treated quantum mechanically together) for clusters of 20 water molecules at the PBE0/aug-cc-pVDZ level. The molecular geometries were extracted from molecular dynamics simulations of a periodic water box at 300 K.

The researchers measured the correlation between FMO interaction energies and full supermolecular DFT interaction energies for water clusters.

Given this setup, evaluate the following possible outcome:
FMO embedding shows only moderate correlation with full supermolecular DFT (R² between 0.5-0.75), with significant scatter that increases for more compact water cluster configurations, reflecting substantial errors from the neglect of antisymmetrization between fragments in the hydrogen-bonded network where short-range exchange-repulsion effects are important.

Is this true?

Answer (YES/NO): NO